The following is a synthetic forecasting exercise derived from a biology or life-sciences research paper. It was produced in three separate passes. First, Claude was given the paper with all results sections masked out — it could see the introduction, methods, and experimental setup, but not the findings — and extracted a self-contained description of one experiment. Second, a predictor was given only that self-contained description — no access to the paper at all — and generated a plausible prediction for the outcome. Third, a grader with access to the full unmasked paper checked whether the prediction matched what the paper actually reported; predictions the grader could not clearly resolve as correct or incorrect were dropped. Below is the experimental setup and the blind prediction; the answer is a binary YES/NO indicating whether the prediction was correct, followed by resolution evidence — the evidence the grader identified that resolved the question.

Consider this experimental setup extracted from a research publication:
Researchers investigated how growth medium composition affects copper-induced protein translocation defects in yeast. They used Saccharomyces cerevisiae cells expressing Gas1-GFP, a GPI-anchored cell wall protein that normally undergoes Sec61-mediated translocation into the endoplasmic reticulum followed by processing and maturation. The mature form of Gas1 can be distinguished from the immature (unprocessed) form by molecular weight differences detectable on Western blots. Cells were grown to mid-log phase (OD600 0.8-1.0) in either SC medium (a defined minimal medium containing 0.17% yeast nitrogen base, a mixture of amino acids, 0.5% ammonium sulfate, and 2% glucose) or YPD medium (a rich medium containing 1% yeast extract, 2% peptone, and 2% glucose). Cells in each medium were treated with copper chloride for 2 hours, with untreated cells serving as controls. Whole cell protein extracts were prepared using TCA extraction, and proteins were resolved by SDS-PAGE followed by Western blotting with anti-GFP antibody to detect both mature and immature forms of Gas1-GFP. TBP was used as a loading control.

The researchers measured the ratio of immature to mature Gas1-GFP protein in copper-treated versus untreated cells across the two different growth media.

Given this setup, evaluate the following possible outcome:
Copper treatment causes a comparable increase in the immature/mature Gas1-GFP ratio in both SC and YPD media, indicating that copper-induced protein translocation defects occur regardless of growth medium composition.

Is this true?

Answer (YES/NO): NO